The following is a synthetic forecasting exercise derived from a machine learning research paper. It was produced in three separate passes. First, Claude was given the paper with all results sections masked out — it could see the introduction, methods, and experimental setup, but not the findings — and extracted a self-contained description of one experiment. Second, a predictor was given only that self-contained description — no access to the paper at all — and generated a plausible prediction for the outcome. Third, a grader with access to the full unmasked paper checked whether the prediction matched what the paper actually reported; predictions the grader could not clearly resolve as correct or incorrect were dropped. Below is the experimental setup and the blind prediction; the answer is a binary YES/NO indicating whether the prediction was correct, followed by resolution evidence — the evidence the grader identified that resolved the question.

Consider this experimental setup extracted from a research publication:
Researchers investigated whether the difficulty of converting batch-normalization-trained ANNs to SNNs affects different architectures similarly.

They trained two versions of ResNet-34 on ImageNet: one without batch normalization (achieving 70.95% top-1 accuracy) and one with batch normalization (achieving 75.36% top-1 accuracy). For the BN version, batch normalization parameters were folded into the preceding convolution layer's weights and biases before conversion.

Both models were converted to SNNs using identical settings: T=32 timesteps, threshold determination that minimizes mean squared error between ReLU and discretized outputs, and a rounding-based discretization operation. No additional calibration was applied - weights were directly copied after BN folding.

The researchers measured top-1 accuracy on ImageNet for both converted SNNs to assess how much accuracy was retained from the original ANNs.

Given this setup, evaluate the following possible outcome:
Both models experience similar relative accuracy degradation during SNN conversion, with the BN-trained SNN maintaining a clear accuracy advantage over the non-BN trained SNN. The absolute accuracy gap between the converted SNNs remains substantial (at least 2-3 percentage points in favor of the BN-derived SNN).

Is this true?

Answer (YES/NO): NO